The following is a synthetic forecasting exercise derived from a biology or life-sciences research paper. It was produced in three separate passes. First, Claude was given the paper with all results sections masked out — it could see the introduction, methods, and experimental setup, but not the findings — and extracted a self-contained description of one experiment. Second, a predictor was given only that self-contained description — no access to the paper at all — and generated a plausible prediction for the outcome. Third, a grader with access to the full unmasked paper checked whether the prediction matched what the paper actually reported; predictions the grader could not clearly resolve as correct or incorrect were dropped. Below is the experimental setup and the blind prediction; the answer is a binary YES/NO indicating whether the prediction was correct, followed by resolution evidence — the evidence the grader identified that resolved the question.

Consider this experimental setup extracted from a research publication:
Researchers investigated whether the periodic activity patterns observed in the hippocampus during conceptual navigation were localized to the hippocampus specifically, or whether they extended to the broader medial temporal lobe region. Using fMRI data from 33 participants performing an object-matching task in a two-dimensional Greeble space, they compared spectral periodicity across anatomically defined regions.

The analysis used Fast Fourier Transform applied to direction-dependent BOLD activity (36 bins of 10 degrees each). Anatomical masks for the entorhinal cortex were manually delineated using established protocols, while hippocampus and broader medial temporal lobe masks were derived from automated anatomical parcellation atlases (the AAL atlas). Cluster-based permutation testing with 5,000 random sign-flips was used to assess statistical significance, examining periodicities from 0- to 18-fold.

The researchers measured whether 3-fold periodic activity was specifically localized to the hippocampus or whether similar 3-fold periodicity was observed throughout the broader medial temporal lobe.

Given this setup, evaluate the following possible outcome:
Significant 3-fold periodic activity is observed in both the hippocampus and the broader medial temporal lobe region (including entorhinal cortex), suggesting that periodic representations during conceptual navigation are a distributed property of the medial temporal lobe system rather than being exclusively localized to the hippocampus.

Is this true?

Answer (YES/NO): NO